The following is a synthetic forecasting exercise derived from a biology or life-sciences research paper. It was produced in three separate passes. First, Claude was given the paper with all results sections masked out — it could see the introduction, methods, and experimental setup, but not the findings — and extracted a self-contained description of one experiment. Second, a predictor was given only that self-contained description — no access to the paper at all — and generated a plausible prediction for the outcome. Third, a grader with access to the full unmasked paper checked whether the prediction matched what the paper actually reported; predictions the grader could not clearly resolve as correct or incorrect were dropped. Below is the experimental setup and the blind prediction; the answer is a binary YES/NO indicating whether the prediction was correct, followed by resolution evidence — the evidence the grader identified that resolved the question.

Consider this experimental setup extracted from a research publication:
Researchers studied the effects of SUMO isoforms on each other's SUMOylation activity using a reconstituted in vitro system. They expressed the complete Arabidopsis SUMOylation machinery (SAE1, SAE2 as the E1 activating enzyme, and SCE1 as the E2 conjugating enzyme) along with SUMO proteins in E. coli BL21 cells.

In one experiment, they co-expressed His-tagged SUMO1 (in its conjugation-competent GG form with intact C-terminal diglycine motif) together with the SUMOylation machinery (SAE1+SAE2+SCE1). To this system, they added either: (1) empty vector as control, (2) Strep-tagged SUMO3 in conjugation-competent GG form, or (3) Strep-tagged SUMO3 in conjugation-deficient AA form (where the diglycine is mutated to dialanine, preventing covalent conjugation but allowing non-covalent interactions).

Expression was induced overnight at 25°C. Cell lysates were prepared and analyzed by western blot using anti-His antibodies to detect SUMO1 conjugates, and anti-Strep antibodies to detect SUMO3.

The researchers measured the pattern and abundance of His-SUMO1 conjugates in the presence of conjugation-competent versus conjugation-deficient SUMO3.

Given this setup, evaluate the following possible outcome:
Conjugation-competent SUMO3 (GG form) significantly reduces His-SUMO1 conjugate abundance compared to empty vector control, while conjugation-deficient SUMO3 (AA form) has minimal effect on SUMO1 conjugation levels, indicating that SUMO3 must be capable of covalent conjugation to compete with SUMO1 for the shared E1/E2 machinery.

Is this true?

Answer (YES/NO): NO